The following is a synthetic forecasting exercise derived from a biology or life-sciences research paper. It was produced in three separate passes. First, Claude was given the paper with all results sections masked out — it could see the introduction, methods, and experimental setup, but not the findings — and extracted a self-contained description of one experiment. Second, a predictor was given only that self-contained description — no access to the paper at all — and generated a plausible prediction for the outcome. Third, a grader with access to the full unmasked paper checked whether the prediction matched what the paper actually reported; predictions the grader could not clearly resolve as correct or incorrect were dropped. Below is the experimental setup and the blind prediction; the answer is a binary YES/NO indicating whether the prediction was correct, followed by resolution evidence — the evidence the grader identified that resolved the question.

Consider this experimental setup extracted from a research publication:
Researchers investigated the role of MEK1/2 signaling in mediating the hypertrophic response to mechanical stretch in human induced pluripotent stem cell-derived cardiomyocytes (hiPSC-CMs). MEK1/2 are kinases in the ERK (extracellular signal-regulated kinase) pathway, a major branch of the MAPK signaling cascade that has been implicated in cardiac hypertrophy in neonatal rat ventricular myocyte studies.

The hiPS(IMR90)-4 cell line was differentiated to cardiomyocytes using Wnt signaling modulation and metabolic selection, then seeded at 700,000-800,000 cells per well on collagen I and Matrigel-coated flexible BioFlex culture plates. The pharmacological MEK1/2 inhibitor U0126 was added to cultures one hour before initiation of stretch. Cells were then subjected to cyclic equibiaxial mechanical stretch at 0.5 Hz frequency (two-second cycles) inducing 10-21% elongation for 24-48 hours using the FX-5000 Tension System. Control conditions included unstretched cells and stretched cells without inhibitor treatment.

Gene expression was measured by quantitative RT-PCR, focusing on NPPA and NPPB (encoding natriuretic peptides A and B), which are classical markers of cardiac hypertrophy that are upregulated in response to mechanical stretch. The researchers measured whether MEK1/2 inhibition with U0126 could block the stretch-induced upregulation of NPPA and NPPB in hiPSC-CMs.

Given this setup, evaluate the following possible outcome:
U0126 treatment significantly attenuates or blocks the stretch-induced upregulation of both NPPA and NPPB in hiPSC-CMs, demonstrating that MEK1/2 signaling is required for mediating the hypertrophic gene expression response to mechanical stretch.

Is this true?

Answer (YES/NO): NO